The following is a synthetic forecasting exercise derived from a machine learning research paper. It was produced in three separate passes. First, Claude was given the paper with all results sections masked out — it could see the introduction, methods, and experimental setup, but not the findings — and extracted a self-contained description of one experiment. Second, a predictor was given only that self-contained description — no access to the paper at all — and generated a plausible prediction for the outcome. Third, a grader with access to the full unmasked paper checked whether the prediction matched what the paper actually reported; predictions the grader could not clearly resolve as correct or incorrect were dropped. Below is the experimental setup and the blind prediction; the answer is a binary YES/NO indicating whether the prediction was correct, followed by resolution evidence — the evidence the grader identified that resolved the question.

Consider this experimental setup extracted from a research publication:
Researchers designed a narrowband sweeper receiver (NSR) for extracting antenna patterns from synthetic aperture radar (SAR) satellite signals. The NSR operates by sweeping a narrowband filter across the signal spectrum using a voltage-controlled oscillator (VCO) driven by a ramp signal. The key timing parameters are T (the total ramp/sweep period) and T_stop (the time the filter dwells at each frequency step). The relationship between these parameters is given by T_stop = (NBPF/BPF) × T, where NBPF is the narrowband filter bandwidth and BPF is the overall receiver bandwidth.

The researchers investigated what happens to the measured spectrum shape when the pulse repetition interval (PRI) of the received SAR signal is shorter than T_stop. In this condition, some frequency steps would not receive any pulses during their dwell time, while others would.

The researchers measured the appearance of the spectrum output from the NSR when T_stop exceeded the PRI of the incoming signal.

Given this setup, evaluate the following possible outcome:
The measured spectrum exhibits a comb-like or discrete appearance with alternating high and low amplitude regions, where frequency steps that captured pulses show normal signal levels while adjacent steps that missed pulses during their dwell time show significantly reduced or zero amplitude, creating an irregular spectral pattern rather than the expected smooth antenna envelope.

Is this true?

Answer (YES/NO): YES